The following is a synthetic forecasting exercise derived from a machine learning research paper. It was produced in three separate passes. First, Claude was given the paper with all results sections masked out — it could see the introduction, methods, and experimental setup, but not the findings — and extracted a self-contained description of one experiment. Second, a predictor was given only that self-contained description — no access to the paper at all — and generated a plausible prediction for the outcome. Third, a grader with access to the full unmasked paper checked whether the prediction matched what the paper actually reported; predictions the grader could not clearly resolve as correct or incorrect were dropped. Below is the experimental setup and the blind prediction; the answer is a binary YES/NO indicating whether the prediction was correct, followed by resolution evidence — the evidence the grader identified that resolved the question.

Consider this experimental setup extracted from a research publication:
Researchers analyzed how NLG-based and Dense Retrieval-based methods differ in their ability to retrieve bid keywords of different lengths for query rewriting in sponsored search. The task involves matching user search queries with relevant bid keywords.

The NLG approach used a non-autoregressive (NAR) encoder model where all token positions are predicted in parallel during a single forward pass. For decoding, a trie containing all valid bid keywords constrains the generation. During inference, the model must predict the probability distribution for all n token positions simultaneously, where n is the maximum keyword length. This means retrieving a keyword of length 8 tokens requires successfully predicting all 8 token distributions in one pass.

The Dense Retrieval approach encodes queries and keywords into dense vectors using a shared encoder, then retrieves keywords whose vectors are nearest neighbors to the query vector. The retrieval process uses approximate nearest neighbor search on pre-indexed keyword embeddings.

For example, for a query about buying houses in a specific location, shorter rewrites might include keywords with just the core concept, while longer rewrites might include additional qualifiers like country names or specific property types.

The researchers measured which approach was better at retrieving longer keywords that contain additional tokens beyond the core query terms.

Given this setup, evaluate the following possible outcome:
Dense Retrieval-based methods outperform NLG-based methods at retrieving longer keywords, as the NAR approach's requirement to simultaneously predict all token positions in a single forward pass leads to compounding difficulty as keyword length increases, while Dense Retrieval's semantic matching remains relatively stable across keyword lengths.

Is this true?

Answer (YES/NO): YES